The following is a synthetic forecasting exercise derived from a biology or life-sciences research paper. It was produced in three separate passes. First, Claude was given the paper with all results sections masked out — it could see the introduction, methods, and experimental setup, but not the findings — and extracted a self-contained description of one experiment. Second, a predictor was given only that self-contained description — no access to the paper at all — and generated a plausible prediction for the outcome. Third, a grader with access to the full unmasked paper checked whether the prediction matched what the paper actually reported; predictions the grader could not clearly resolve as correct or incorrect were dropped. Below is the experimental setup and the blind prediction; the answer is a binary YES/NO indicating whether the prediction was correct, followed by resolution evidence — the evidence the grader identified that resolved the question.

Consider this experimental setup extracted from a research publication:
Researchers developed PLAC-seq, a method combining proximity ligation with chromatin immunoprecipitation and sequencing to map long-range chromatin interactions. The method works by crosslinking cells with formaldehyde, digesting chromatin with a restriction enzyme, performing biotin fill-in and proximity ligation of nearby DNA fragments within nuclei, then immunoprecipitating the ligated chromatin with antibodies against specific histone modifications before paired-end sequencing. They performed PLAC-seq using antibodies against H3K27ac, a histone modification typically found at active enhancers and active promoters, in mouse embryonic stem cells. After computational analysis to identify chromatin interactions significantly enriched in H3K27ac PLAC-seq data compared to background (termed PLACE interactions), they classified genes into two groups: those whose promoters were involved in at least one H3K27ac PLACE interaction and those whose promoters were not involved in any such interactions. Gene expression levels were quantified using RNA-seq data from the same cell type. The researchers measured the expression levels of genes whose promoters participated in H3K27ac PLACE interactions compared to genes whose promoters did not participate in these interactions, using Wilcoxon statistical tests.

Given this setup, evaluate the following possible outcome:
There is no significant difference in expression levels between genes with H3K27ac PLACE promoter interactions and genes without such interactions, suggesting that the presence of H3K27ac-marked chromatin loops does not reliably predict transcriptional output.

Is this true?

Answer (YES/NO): NO